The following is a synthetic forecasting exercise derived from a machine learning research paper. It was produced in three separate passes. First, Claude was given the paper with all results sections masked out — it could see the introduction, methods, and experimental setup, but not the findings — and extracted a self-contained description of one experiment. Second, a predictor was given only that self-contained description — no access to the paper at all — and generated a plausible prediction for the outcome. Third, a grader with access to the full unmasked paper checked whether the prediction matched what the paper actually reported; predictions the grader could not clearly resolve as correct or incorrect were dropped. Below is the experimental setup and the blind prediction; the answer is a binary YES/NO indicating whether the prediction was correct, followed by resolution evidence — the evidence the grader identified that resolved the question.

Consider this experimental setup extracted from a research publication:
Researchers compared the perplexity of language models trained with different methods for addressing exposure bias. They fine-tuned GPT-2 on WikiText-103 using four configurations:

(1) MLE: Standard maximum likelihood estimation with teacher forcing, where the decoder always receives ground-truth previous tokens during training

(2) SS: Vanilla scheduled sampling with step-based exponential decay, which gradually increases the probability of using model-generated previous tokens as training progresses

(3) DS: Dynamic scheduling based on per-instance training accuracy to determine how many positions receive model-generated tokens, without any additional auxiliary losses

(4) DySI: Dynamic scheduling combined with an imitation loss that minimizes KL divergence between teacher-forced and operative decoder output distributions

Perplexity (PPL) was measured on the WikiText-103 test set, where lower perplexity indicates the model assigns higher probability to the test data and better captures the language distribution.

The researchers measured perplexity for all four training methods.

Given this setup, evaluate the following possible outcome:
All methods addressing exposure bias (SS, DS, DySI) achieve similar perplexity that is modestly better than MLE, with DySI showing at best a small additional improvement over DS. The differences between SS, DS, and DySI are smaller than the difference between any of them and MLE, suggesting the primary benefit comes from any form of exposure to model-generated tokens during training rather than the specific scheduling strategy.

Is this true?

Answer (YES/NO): NO